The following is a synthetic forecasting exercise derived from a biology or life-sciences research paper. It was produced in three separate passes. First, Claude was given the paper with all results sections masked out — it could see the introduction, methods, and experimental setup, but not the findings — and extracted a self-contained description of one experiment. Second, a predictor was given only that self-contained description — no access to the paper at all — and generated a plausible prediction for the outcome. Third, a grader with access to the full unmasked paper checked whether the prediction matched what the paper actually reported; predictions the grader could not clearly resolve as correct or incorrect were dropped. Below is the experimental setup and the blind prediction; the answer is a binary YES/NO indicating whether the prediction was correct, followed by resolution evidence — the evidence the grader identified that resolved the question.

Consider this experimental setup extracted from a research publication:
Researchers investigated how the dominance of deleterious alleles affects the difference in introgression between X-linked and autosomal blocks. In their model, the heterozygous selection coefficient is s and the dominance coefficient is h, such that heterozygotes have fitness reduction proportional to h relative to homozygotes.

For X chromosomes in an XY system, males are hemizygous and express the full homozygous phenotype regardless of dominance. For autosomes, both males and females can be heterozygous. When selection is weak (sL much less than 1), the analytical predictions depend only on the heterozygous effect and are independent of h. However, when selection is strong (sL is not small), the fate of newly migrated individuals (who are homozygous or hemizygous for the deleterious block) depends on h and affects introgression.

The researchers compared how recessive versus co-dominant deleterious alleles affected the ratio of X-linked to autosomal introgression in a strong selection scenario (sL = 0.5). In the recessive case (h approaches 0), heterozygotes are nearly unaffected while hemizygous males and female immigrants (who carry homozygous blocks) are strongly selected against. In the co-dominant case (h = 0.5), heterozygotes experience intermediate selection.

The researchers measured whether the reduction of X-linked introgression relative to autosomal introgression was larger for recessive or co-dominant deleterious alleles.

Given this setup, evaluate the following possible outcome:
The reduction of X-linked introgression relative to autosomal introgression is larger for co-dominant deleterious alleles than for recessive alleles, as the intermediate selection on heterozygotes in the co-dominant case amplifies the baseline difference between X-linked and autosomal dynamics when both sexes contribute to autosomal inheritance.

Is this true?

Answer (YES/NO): YES